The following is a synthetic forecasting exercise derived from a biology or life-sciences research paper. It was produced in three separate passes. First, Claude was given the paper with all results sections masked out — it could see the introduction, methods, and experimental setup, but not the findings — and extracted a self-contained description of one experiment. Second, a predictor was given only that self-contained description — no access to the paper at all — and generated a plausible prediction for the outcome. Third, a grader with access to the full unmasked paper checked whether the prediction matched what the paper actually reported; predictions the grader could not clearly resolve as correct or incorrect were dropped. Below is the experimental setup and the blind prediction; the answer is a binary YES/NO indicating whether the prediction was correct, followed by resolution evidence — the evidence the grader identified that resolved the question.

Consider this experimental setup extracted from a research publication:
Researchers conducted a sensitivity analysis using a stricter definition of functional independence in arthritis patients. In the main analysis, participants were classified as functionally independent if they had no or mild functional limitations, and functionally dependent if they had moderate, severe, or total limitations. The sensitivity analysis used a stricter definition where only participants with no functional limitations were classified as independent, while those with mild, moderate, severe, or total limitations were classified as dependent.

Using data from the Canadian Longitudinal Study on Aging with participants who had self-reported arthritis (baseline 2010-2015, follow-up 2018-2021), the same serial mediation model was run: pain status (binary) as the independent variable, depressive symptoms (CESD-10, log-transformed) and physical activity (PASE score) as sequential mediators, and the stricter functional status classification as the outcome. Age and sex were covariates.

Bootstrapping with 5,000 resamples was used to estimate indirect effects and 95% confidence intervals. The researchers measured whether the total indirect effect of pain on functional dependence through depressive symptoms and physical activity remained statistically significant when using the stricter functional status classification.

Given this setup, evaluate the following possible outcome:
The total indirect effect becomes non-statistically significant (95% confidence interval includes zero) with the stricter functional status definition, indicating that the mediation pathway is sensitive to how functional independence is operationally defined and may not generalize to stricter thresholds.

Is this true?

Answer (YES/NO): NO